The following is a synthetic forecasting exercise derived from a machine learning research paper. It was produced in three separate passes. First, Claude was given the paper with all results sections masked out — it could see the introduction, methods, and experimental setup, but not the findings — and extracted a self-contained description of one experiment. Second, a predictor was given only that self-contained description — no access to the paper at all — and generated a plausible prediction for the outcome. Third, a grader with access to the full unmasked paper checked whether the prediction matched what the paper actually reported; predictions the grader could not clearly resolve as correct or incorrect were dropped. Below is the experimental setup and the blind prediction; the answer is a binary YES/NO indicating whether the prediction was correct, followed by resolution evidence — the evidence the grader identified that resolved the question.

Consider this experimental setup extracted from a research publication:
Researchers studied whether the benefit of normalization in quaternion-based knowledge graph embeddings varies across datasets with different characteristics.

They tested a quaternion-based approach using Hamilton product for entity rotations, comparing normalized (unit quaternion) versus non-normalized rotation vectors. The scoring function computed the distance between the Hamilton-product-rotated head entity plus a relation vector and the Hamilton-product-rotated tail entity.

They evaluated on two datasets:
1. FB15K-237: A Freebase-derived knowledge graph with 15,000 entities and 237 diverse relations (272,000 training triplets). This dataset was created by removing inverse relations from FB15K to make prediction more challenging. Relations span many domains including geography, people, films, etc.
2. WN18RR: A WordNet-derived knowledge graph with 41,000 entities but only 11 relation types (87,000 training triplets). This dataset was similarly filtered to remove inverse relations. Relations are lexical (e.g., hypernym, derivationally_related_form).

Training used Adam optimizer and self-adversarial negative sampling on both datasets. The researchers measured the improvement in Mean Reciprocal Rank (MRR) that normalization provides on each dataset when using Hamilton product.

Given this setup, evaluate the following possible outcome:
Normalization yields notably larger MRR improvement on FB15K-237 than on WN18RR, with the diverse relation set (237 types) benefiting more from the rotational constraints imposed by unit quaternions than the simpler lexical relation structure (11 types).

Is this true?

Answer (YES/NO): YES